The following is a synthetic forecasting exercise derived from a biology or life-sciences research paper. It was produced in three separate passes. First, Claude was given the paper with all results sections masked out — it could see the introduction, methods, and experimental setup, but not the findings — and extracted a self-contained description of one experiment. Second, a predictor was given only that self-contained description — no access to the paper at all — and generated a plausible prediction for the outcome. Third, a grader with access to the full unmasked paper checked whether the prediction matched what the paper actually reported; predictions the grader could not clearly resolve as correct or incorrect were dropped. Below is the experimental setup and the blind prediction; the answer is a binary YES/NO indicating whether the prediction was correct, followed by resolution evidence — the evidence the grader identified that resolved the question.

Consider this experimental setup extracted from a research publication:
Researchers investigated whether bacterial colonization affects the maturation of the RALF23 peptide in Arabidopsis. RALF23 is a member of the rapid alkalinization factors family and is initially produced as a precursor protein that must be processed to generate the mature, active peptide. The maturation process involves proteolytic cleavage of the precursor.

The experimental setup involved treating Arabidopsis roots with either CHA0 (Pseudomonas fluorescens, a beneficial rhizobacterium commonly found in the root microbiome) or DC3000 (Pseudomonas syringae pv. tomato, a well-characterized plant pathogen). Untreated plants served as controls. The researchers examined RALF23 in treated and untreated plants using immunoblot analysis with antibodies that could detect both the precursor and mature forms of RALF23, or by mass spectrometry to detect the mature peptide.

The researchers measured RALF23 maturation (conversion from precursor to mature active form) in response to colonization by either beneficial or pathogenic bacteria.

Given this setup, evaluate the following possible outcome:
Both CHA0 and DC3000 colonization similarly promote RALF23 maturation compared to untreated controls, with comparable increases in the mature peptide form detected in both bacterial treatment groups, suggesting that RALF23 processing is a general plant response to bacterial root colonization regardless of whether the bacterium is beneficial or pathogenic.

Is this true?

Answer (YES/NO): YES